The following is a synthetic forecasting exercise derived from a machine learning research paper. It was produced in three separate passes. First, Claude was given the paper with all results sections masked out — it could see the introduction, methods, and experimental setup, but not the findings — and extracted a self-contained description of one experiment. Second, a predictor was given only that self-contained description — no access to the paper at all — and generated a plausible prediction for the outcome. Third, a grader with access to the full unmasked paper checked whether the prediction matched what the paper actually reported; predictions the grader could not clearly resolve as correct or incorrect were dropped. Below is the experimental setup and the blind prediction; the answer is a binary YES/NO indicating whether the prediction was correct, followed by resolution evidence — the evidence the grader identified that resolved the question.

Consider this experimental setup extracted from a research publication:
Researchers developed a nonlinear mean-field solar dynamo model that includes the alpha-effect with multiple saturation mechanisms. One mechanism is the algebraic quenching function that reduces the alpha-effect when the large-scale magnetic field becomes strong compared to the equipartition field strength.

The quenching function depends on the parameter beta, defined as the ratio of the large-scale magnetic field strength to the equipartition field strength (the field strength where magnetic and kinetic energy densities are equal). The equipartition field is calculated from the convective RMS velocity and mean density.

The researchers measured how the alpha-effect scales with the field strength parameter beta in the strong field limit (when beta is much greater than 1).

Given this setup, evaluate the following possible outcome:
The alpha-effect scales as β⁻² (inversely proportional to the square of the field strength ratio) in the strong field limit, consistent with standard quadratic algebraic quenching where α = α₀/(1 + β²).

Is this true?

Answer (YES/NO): NO